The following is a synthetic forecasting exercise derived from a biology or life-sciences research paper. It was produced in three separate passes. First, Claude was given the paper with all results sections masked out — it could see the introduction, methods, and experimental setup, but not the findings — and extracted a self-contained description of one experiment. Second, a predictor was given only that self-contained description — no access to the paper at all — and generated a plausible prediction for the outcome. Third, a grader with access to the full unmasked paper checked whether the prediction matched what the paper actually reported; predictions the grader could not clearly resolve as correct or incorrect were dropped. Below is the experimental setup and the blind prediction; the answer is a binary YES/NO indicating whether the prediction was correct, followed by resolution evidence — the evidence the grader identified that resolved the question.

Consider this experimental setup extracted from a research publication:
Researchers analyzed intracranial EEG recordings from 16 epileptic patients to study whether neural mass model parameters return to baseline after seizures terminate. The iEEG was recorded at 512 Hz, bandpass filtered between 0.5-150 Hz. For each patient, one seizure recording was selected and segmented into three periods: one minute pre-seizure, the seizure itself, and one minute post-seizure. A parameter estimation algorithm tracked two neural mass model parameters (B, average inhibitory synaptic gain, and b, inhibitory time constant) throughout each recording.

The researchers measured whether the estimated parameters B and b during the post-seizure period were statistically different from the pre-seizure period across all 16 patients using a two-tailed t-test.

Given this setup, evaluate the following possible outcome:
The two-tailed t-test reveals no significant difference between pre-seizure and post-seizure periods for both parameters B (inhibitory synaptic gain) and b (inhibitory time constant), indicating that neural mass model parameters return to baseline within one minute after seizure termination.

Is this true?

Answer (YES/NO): YES